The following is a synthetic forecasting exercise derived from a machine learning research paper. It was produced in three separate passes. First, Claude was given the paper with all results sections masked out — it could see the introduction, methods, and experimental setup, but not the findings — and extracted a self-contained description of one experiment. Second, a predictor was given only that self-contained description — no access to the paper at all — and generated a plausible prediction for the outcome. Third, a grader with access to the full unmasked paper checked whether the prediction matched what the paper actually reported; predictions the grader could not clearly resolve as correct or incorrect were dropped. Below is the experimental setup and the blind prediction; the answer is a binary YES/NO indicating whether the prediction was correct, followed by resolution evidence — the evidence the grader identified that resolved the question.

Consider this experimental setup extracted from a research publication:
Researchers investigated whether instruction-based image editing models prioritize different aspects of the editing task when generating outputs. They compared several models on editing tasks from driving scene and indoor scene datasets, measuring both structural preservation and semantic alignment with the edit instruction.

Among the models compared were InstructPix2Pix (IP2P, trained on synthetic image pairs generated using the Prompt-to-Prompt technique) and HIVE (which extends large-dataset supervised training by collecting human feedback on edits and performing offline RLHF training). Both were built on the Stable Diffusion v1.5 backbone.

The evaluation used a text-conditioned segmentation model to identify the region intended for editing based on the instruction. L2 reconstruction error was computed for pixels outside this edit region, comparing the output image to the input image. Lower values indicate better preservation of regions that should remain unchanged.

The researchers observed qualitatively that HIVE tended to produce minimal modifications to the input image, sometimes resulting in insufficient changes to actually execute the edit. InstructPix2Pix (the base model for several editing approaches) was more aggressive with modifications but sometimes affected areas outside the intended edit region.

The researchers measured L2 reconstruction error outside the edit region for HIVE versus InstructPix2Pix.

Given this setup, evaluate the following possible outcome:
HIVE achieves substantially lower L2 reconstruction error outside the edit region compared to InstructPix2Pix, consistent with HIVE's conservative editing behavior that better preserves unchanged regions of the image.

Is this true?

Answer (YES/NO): YES